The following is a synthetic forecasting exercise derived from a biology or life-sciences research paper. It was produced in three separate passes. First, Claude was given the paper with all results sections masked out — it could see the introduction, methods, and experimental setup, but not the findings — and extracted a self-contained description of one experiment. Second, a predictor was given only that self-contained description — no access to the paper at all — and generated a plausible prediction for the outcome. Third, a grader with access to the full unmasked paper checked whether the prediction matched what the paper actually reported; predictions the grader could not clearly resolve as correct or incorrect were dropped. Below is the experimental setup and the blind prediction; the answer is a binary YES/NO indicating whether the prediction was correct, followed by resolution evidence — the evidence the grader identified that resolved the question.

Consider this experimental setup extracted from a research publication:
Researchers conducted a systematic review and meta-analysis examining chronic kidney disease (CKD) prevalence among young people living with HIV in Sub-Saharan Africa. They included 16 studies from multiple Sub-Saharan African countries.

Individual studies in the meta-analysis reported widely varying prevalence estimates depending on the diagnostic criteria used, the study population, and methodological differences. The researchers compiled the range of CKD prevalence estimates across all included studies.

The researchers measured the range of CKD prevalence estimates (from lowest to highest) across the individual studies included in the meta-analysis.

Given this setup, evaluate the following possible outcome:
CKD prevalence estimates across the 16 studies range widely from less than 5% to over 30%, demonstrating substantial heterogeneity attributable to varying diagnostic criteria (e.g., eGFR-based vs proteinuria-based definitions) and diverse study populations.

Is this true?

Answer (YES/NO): YES